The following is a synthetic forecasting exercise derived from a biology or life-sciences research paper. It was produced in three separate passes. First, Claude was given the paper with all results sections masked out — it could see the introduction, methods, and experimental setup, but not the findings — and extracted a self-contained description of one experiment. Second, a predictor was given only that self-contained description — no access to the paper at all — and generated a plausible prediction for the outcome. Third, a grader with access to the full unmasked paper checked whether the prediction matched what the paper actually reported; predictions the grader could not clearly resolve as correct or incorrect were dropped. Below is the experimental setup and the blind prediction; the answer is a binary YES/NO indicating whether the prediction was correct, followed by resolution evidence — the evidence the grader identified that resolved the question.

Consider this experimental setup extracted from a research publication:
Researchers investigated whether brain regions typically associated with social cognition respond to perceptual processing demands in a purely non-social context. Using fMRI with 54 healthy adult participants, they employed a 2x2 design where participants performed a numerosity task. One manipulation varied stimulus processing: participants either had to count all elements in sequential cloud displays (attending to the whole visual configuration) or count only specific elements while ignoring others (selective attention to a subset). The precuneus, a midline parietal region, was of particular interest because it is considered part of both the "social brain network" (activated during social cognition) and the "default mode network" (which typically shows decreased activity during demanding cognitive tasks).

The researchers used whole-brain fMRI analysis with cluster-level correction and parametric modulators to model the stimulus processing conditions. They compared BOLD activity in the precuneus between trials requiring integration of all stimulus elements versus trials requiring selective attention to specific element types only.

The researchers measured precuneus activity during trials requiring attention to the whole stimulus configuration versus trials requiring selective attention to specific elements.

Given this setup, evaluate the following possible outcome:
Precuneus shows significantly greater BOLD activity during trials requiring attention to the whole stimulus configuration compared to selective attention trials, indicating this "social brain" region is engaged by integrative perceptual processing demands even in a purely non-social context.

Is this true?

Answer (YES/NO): YES